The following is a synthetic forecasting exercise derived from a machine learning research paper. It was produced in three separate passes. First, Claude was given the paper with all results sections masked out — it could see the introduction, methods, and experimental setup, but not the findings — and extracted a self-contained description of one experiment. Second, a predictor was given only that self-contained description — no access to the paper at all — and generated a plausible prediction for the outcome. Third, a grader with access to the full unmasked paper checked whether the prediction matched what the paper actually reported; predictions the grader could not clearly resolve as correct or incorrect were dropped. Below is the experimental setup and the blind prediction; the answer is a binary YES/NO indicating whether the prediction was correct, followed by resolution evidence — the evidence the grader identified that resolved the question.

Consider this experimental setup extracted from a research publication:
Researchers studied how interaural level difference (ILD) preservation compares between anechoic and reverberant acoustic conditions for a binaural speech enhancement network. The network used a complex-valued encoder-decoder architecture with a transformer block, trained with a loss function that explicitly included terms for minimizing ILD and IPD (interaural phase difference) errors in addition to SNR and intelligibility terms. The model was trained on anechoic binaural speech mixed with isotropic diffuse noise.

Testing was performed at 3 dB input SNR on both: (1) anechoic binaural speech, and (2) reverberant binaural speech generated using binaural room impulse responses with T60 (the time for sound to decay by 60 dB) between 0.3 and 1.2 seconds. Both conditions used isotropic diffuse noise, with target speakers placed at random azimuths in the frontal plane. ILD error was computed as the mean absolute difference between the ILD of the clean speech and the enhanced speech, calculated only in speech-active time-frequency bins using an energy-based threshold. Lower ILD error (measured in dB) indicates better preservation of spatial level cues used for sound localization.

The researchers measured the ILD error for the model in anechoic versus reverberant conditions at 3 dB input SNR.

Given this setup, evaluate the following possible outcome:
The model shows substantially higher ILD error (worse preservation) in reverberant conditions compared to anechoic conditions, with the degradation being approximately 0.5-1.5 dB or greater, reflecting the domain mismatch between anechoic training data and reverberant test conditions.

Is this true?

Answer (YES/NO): NO